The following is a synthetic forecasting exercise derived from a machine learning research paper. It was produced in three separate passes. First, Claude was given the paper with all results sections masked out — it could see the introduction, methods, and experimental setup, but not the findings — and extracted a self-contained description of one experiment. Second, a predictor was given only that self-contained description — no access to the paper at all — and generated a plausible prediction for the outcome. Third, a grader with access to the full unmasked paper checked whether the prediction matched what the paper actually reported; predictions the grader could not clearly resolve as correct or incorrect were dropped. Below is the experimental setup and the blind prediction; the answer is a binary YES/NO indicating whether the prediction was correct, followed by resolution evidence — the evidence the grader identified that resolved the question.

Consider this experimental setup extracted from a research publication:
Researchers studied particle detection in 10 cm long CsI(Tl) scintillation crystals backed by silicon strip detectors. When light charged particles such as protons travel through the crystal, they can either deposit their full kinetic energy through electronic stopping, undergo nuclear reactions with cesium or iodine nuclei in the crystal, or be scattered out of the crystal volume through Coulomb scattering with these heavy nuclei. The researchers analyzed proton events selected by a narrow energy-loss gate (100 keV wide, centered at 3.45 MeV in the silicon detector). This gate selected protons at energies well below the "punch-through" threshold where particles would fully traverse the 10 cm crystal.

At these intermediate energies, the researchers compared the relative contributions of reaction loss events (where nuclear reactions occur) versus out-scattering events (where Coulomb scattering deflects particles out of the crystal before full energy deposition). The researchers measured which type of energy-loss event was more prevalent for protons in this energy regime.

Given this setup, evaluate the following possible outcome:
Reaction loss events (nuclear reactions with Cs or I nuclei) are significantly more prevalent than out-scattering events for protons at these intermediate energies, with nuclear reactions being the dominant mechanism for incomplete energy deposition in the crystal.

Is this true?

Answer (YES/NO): YES